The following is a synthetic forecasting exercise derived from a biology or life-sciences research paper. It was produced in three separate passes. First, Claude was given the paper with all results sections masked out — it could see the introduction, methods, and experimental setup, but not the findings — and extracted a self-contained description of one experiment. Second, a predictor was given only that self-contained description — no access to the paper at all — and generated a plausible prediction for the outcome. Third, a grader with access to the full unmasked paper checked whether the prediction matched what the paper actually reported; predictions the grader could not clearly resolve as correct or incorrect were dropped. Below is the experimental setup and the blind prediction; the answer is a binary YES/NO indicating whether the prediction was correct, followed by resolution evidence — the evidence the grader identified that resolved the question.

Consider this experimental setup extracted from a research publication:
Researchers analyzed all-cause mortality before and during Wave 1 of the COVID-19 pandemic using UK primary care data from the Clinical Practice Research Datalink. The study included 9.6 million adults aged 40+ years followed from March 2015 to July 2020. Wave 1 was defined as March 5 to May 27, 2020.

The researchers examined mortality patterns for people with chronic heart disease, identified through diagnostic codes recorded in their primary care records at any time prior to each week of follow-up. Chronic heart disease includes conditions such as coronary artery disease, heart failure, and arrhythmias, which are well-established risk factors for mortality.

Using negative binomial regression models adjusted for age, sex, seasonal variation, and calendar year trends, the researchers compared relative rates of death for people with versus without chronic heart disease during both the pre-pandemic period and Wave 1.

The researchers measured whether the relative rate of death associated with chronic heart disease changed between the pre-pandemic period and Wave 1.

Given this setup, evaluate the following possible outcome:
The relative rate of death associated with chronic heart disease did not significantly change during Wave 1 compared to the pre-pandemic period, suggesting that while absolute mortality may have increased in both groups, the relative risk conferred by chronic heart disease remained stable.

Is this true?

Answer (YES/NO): YES